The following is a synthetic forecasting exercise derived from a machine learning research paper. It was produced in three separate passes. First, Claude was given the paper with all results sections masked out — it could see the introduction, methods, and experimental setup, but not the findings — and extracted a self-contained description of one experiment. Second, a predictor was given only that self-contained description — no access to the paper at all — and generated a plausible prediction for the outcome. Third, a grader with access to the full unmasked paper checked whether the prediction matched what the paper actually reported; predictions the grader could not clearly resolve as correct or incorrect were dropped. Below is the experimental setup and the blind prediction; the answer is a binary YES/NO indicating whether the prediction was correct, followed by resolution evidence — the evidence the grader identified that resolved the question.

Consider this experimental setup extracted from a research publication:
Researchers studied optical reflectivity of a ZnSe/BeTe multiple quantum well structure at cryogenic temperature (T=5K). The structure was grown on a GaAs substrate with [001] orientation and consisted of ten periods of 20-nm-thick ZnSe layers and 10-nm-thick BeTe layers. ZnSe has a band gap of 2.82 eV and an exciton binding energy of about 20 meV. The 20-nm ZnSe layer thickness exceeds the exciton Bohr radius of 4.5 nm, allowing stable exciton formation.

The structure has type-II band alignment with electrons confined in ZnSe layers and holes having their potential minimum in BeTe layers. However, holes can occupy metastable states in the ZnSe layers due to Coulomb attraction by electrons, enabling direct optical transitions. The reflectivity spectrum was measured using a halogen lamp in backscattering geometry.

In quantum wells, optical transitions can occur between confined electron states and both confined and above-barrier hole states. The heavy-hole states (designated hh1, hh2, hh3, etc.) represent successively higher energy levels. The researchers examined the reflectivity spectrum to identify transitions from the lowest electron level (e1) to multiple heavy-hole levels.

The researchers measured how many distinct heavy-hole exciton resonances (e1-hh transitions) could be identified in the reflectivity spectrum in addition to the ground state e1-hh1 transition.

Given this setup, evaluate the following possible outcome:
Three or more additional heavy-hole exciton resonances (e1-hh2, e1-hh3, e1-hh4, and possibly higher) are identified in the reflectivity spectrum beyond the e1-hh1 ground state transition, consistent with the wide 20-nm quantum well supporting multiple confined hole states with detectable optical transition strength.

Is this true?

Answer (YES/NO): NO